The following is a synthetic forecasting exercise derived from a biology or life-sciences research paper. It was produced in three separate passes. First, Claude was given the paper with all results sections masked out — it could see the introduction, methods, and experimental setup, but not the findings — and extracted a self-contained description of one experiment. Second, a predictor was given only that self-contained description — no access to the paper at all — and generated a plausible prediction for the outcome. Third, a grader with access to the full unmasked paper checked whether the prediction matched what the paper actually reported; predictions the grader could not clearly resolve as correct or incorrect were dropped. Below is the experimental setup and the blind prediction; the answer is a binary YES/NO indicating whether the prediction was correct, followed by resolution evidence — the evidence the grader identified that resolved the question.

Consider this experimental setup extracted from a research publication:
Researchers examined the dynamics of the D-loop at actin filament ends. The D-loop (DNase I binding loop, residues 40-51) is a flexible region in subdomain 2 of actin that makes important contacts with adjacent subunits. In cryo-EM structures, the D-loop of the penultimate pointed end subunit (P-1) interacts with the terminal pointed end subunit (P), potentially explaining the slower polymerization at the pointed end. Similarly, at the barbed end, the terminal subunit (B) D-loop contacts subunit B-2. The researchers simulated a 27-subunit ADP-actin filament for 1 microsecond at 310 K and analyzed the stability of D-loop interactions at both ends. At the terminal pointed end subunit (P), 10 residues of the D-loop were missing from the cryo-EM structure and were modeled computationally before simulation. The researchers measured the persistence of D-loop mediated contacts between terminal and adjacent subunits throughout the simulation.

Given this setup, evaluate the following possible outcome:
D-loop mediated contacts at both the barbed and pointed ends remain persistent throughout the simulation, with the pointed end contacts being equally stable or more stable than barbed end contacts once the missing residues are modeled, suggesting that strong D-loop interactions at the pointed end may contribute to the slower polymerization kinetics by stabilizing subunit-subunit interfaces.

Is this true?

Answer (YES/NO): YES